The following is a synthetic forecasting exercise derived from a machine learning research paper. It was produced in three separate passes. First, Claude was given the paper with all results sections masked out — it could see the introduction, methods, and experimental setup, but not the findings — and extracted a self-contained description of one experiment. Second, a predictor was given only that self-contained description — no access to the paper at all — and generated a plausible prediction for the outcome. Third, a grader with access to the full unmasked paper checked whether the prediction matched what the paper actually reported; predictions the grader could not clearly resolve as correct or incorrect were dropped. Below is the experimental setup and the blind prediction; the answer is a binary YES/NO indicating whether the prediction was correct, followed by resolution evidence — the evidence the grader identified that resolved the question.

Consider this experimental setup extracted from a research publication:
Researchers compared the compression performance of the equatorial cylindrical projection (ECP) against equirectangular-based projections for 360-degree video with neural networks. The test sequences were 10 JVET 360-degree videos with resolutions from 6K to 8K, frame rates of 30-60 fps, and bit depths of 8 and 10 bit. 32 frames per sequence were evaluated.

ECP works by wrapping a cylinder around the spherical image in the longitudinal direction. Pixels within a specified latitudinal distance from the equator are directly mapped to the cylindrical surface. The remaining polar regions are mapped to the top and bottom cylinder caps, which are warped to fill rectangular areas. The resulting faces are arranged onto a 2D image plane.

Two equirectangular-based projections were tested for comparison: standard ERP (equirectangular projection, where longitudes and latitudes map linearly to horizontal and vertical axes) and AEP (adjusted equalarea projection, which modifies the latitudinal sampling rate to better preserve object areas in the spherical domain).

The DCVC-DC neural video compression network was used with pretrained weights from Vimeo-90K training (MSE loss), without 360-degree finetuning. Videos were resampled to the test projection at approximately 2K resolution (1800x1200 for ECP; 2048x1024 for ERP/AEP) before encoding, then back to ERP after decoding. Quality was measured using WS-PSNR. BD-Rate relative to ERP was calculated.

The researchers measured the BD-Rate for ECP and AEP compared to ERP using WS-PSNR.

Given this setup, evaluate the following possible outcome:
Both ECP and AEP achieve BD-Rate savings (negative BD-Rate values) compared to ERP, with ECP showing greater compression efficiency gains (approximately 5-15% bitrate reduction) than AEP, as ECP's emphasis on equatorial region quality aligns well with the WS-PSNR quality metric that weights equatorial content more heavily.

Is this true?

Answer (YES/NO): NO